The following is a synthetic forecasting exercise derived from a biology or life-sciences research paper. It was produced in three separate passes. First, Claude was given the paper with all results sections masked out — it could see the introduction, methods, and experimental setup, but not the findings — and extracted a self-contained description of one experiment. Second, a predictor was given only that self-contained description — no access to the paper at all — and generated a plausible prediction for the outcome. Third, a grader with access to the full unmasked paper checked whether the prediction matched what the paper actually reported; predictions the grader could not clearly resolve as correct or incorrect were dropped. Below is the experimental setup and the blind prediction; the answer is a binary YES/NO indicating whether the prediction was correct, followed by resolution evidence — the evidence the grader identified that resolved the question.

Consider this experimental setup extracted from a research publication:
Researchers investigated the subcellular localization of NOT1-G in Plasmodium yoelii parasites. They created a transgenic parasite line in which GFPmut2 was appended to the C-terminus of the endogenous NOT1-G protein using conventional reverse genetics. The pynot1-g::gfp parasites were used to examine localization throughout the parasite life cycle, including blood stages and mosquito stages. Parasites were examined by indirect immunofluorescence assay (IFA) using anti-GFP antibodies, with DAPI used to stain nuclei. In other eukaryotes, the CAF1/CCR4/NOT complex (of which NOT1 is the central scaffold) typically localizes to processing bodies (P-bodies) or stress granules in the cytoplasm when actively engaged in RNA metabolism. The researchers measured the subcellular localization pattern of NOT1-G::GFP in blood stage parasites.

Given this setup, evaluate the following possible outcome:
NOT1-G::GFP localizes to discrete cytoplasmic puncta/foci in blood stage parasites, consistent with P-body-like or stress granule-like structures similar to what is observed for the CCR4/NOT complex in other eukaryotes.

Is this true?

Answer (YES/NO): YES